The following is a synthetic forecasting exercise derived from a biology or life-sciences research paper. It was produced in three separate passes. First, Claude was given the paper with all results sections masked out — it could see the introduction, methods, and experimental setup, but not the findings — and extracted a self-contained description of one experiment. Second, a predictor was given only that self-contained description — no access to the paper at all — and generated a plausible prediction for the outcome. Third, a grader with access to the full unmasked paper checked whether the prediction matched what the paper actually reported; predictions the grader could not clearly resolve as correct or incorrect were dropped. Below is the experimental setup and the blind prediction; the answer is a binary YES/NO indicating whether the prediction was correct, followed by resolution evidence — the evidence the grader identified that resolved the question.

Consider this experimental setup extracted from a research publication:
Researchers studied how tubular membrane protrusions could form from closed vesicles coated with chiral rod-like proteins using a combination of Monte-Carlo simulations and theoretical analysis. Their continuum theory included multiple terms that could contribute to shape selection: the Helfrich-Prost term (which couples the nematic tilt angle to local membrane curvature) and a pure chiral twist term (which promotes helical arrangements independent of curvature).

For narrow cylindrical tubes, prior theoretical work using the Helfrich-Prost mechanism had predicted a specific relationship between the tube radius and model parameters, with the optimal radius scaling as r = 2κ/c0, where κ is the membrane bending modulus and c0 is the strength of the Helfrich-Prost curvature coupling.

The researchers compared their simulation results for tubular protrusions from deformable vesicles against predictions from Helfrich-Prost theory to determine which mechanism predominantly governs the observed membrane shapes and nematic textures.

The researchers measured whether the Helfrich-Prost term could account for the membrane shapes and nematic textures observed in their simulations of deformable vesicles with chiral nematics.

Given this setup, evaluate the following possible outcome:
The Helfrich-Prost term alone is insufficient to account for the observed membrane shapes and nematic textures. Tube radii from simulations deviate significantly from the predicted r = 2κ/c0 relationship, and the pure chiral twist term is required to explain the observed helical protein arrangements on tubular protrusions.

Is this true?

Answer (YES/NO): NO